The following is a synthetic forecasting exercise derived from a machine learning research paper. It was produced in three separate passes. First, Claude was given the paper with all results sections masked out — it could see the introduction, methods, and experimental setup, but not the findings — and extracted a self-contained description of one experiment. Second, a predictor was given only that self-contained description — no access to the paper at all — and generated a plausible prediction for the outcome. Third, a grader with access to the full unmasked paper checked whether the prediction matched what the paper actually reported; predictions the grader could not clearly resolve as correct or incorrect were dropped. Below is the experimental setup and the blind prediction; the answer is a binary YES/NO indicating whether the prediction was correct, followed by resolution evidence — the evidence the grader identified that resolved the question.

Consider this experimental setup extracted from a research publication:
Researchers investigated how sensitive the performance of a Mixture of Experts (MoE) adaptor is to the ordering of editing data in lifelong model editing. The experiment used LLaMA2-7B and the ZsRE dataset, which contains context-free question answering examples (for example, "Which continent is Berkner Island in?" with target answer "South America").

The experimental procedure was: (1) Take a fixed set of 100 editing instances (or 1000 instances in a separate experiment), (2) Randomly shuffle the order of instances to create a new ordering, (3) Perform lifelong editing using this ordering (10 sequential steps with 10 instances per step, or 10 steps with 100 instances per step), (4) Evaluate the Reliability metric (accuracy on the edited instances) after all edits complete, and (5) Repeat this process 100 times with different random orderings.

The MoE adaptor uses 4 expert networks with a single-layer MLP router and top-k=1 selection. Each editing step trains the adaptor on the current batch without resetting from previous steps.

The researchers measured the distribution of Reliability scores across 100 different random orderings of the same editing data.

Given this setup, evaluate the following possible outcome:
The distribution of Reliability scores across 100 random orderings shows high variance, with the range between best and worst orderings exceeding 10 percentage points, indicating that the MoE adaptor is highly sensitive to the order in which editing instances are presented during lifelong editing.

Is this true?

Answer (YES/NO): YES